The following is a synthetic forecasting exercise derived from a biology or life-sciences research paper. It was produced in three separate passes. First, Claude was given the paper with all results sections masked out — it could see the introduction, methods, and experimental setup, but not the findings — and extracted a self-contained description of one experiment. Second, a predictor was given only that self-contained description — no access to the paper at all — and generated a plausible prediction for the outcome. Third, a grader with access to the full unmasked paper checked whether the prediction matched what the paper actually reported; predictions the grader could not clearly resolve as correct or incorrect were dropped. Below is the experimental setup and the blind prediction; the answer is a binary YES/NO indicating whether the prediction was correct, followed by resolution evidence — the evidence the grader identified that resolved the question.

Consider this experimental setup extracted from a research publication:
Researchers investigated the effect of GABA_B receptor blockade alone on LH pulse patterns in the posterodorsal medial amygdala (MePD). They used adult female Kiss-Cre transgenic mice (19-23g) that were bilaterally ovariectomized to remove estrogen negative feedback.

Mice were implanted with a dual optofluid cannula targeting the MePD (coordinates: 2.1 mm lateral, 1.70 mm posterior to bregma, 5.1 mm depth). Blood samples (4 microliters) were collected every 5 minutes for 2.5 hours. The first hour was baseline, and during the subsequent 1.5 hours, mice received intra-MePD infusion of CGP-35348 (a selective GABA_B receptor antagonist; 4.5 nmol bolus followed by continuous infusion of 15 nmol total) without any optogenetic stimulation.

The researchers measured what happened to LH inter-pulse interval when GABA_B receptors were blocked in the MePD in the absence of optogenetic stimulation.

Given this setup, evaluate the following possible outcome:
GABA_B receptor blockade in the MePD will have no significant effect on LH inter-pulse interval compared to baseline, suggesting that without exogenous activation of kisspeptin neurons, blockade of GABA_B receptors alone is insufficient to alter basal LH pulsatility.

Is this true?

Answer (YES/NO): YES